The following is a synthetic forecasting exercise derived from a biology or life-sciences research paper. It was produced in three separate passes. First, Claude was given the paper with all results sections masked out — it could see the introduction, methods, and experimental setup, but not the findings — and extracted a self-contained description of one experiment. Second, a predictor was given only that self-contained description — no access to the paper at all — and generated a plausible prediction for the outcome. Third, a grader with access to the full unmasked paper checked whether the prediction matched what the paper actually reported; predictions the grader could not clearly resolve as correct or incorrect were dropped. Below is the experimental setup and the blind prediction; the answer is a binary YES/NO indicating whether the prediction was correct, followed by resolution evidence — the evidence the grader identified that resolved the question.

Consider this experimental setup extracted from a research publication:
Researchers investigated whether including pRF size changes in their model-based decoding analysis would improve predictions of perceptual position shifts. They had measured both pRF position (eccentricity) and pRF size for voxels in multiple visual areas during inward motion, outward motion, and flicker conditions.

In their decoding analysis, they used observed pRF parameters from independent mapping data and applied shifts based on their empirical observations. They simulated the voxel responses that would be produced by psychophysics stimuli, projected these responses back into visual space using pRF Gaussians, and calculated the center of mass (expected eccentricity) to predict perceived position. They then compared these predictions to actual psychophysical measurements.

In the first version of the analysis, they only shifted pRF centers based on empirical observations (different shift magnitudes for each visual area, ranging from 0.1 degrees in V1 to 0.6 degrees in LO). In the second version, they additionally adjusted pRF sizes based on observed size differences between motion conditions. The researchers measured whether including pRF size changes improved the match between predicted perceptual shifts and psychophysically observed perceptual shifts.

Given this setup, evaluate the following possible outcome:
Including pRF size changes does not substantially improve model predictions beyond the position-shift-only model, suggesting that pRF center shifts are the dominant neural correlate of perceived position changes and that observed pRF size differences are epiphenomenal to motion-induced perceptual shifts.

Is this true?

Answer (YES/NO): NO